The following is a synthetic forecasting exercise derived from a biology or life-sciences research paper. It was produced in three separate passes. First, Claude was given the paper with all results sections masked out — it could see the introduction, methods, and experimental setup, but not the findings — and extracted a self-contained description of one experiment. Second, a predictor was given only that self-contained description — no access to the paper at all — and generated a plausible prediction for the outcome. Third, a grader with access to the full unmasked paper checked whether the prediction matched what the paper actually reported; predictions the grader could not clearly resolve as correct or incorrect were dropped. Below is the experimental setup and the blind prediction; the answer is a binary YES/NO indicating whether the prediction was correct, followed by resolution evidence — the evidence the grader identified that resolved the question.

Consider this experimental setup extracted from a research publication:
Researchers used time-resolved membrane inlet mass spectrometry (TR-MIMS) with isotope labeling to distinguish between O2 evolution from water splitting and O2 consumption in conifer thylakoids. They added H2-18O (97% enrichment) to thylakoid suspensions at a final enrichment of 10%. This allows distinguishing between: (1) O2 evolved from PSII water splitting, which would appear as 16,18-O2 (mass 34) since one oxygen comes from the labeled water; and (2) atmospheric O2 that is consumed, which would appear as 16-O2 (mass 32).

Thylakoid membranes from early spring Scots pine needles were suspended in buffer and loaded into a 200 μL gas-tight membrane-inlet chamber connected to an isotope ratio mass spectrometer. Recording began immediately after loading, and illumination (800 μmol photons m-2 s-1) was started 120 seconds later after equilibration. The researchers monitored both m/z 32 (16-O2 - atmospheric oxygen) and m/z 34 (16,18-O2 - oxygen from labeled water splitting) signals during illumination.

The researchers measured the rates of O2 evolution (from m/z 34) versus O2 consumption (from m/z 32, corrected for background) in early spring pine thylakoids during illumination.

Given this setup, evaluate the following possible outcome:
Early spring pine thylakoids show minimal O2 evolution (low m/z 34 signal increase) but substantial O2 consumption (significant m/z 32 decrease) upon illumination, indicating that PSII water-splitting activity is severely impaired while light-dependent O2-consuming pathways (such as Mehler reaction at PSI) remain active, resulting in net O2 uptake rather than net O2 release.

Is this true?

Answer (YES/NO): NO